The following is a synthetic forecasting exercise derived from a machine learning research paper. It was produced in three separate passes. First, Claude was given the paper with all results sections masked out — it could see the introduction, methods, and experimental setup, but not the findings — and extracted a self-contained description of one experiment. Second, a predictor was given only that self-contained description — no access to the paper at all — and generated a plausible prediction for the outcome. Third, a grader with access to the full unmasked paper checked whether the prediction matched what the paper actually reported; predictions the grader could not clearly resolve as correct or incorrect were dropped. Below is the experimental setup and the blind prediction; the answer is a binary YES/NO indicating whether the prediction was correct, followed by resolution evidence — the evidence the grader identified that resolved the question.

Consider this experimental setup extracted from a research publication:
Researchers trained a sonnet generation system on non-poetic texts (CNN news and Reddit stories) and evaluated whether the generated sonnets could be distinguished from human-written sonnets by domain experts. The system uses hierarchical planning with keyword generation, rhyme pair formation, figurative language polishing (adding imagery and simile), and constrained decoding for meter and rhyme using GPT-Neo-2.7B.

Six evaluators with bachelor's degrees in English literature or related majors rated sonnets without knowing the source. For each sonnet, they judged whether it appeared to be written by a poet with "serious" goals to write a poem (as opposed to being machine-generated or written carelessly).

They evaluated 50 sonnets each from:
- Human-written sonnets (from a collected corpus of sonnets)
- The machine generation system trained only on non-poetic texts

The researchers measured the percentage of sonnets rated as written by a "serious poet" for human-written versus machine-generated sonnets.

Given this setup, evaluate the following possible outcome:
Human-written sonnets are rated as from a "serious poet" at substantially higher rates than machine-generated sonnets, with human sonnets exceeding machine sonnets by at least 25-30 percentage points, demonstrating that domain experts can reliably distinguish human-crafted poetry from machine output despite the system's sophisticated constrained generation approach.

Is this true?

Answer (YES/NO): NO